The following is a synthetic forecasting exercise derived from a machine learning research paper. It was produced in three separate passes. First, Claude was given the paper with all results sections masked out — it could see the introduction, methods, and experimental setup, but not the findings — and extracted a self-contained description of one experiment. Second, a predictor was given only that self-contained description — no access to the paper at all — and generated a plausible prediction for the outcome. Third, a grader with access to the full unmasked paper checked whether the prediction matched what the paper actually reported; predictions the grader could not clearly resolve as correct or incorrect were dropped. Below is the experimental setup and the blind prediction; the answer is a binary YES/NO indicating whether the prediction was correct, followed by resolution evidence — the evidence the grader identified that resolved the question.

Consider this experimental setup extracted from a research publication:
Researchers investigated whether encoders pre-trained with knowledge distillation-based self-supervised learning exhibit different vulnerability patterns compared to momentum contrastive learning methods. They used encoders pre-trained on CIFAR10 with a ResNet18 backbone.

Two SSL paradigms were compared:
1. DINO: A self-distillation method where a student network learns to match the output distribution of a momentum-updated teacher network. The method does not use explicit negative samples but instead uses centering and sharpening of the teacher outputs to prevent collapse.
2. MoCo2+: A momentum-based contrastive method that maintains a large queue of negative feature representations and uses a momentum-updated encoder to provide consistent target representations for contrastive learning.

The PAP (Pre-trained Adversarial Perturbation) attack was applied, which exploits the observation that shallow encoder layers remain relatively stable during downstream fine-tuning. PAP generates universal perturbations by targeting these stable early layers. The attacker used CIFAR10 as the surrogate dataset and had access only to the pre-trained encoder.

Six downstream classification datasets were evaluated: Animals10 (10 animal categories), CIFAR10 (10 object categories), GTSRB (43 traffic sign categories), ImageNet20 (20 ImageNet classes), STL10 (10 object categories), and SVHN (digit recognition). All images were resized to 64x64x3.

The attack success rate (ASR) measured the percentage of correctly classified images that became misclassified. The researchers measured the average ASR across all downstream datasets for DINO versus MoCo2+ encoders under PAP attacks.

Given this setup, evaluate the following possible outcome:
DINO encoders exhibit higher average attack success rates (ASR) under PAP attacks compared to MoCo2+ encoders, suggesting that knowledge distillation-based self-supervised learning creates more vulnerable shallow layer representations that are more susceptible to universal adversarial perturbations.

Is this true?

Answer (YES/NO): YES